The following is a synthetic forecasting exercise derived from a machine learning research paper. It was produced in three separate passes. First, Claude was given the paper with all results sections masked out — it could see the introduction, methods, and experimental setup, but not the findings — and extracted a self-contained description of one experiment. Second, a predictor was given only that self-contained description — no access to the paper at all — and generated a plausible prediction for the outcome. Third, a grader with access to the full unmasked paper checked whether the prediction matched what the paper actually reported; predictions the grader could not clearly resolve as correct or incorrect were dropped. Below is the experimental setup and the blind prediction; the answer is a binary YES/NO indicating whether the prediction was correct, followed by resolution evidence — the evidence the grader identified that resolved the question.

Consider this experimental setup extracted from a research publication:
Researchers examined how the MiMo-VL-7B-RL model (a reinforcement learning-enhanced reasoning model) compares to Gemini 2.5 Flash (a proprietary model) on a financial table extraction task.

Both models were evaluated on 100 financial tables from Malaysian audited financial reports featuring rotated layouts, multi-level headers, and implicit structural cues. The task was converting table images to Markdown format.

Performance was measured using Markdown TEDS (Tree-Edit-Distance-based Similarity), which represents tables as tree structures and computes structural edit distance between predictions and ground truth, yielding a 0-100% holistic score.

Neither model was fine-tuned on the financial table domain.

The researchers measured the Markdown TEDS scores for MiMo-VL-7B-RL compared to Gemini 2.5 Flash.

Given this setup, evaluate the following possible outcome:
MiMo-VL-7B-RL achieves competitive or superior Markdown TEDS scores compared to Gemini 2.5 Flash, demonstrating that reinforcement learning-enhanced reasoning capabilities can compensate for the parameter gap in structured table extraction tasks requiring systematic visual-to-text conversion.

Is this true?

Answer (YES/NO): NO